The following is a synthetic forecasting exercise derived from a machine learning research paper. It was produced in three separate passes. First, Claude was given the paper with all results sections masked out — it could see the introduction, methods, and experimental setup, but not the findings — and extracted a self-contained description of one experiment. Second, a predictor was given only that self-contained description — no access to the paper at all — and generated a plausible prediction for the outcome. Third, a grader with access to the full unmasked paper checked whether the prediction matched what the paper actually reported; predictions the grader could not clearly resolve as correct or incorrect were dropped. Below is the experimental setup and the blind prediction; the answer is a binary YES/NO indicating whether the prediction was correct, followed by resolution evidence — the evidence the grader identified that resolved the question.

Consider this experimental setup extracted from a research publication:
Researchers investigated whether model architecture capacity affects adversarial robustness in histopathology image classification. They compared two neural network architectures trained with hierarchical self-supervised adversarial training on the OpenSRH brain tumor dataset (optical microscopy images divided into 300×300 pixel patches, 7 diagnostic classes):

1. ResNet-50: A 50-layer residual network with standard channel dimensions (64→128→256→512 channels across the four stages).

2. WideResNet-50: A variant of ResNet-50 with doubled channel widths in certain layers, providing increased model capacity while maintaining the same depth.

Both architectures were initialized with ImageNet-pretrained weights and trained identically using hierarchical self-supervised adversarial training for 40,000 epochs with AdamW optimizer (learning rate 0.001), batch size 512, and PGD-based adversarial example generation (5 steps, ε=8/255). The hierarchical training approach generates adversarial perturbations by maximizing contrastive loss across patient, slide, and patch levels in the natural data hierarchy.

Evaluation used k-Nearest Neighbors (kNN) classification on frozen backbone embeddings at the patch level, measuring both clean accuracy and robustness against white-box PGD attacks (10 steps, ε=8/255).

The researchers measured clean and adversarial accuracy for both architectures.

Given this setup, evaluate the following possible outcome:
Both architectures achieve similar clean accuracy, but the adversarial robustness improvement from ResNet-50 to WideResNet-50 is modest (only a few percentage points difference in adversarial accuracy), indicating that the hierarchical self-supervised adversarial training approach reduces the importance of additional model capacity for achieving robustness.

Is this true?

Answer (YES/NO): NO